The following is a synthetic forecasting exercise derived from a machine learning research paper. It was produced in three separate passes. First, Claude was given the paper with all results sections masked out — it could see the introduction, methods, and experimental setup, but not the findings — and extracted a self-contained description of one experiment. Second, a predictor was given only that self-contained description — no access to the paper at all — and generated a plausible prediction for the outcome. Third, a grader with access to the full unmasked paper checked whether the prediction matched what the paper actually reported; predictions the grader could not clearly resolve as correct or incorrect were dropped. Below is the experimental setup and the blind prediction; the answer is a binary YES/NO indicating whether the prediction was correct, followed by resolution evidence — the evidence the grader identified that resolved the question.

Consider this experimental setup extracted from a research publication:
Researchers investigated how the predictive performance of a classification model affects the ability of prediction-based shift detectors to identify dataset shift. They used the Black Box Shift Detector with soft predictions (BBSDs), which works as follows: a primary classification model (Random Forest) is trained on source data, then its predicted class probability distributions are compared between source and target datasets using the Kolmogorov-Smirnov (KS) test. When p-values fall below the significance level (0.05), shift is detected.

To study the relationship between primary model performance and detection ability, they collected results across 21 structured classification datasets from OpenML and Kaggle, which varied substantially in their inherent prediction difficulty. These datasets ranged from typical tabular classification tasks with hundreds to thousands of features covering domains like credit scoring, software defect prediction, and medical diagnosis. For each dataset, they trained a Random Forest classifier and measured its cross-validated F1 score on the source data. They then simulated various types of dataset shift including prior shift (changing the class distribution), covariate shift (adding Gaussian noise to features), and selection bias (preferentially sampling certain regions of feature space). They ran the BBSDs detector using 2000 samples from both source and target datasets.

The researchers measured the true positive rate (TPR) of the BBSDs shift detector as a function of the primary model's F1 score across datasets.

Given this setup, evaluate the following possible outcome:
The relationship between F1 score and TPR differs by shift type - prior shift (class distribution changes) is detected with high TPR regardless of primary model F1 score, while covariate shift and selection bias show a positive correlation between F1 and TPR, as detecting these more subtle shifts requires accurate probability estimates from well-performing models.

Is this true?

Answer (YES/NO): NO